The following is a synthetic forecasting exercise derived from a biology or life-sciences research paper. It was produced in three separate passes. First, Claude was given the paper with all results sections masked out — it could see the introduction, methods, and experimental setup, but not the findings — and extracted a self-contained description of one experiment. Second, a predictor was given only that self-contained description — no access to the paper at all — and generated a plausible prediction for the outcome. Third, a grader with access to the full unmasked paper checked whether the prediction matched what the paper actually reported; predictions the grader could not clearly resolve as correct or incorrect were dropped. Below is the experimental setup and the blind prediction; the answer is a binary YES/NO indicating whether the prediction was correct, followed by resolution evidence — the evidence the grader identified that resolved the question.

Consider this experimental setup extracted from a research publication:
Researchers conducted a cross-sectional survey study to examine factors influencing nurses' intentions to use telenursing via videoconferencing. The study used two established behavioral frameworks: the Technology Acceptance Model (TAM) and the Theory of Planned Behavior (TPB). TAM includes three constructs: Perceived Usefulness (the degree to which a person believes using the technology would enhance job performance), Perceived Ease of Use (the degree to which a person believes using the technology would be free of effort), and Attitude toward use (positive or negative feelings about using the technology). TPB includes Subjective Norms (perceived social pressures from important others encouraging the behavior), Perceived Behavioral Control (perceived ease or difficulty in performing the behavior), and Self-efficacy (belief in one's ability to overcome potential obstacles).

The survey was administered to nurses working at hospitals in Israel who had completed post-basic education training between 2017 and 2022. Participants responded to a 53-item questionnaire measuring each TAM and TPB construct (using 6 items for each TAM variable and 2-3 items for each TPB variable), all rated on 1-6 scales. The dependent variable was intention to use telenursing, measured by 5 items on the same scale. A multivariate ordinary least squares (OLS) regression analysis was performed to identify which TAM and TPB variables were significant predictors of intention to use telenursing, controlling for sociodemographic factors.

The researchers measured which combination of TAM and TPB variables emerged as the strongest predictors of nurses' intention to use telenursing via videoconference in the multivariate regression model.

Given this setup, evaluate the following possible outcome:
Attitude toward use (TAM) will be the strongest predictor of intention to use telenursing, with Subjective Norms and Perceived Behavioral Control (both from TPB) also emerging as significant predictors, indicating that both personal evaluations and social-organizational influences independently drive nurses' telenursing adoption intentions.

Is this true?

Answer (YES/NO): NO